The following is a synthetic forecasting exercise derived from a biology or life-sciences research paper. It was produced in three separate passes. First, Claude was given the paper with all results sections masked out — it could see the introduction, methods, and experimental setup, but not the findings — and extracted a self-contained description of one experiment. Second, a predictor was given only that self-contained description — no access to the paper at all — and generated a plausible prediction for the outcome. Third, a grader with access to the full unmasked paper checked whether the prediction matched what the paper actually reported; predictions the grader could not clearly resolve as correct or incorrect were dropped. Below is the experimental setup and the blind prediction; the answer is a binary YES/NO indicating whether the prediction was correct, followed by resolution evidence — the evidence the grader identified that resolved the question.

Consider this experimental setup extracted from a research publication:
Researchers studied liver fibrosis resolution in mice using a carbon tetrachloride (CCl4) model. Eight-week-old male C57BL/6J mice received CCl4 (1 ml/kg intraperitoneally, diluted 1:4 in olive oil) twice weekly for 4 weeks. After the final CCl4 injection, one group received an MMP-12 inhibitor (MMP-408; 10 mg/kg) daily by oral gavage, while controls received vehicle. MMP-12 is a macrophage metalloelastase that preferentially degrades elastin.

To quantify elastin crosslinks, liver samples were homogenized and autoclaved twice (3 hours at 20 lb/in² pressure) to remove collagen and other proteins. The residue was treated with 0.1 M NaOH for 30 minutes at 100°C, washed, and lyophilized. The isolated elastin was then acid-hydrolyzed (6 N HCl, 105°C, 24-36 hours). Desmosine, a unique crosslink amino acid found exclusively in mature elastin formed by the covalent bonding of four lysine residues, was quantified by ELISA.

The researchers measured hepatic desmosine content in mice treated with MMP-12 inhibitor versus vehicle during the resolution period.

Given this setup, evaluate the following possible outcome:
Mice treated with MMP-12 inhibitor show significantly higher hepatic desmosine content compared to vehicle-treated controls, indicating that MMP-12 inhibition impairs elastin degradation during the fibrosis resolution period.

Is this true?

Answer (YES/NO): NO